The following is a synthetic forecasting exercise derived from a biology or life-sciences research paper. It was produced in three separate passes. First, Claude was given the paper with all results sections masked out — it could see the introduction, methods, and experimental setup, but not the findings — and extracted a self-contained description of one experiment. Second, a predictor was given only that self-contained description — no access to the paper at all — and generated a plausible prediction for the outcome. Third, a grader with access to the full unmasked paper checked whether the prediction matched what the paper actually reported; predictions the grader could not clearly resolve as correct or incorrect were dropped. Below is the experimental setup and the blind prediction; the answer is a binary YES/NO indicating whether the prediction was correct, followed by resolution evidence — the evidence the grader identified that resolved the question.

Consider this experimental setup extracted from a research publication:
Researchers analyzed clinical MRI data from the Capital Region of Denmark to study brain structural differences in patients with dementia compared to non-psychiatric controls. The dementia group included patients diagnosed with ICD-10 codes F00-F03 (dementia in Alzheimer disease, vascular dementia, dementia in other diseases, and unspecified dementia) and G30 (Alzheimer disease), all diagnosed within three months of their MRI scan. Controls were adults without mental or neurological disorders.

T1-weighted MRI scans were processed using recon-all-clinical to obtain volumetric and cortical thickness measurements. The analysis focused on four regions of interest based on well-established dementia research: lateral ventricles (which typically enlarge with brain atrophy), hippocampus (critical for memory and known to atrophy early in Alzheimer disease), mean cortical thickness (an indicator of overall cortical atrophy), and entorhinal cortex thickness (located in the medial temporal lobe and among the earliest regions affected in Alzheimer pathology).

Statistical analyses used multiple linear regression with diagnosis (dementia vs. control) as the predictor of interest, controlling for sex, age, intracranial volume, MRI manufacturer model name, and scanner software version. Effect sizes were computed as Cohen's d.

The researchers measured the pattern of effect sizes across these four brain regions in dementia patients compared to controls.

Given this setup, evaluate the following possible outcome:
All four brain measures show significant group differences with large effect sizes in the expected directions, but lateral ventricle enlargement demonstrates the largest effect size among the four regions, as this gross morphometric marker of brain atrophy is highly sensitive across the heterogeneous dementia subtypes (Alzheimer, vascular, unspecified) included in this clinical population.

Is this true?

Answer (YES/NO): YES